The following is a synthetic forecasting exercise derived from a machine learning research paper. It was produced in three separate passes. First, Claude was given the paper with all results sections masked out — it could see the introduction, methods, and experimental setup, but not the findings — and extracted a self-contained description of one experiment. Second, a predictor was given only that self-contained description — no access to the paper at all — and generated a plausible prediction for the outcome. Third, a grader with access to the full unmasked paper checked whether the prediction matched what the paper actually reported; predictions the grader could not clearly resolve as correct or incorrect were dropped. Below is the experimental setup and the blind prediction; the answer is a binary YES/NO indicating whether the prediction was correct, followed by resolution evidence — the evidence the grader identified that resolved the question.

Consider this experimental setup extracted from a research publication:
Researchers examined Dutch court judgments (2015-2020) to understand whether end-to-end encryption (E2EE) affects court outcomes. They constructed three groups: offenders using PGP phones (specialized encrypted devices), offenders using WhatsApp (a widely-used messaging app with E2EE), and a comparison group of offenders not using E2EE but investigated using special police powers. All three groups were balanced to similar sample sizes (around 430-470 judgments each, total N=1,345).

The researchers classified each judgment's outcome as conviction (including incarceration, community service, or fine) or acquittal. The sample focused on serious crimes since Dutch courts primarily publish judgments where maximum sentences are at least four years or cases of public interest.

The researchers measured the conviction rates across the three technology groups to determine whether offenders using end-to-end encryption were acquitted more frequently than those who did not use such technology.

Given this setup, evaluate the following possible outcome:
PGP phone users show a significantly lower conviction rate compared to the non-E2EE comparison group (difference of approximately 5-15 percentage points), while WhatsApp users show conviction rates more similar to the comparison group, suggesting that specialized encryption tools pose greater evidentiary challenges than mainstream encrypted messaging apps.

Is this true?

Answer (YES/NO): NO